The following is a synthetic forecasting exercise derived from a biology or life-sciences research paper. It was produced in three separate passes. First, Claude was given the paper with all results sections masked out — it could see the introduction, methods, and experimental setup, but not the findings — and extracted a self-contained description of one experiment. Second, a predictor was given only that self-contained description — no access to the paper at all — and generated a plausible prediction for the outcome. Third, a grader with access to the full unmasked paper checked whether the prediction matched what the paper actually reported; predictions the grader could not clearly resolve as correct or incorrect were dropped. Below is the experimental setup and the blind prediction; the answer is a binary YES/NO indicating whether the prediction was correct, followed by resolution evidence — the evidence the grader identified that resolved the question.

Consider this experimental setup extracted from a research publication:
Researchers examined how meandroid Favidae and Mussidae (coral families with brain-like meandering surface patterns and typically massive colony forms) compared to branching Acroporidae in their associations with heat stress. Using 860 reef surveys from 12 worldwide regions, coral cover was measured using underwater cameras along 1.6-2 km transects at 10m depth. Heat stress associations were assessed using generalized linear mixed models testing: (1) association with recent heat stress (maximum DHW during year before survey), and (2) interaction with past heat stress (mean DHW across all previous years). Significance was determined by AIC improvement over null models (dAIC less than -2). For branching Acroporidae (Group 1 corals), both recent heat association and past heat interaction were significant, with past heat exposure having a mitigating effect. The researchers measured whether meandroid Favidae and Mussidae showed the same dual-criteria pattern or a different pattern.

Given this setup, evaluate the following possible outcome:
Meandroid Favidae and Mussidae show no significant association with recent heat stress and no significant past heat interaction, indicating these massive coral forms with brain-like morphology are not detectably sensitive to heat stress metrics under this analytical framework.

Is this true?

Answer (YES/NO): NO